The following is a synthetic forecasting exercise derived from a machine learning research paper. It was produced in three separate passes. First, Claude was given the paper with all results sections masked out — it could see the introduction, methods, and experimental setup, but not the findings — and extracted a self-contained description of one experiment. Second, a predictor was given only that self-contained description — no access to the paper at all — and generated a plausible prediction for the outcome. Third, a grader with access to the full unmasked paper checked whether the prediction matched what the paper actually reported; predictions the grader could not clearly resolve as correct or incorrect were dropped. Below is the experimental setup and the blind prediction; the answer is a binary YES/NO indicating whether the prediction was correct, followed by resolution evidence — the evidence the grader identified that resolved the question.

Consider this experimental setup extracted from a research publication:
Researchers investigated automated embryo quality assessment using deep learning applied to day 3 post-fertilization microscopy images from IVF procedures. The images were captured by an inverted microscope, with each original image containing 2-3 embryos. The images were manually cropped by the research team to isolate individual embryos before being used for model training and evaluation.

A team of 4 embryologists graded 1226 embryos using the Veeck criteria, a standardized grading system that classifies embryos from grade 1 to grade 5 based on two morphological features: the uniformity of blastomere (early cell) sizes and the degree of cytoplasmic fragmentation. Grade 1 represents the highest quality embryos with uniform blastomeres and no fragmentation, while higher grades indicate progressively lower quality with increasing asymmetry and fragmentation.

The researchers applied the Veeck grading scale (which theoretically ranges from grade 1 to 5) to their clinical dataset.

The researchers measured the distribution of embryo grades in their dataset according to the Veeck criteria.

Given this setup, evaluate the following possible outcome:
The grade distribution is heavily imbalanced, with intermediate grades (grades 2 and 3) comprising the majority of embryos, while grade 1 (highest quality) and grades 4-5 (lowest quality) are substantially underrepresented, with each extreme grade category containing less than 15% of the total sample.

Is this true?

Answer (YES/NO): NO